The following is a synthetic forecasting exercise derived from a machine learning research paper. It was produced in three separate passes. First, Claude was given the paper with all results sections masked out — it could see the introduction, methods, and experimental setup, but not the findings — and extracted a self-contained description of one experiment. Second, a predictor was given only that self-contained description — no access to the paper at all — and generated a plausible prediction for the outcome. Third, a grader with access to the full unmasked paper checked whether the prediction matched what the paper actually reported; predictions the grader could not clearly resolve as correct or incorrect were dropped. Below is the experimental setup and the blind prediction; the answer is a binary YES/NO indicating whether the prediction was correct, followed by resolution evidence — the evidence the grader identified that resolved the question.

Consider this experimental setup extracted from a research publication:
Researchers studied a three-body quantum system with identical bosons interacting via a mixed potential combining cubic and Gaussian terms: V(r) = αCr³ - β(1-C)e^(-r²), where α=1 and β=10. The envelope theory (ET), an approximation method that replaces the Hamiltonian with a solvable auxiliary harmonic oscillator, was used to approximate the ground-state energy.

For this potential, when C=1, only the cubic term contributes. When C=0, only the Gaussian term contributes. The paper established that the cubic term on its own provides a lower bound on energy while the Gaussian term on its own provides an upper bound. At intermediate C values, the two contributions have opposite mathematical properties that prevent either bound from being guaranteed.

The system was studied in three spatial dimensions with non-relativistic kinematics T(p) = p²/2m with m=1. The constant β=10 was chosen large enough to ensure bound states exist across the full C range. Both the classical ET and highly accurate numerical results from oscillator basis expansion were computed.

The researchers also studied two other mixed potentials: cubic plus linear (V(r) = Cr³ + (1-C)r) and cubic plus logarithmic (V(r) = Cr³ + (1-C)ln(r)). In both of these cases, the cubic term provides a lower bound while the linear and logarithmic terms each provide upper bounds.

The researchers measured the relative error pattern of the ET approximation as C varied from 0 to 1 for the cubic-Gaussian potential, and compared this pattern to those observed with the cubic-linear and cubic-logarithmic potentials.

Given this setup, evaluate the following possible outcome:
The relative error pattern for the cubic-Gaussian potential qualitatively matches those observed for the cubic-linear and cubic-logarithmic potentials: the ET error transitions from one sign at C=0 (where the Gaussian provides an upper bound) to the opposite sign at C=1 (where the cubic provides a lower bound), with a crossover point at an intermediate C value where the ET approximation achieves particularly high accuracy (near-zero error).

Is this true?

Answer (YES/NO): YES